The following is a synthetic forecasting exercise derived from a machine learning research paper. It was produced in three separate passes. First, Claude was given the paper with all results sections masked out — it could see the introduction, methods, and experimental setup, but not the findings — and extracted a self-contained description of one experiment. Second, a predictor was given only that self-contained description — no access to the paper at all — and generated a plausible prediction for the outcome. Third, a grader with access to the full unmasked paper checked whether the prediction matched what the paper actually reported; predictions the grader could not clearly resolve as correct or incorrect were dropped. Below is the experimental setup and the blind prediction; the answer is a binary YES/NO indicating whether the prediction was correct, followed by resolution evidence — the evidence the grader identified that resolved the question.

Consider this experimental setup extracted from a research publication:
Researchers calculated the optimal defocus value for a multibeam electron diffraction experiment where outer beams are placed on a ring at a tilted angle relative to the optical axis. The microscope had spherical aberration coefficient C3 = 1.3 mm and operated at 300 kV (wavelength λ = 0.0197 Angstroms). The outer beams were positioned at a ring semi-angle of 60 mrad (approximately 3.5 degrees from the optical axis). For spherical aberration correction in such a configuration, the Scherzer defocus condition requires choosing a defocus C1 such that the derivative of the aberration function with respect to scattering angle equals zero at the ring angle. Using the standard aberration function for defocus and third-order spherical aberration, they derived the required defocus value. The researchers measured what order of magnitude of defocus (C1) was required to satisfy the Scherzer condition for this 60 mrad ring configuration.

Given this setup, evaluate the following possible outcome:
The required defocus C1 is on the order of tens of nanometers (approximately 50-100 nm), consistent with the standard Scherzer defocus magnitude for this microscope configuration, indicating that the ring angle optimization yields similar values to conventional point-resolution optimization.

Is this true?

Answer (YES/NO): NO